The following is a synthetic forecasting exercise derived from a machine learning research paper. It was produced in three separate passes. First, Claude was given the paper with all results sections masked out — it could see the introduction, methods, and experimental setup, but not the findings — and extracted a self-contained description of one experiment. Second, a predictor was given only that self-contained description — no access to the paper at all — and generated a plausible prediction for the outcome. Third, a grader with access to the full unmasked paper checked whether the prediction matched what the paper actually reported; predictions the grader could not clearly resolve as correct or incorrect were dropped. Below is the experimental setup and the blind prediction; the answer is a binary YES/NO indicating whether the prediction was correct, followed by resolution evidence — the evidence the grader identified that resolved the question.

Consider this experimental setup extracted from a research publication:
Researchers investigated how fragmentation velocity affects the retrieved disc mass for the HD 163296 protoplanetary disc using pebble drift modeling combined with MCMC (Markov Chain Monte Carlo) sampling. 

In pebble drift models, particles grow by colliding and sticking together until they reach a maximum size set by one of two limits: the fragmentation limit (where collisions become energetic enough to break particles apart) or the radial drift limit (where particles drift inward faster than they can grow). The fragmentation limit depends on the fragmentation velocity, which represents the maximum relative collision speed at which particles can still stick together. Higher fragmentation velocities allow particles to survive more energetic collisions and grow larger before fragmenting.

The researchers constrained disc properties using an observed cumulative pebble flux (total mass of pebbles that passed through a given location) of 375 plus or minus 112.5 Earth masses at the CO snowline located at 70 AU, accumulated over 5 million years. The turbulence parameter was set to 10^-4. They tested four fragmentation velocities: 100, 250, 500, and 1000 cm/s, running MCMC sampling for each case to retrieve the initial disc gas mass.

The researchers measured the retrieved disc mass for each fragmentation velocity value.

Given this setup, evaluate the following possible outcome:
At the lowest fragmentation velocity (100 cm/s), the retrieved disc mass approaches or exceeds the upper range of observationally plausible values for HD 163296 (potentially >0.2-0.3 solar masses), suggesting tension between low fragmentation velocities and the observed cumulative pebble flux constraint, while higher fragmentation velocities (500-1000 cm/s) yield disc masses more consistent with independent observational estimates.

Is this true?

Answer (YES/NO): NO